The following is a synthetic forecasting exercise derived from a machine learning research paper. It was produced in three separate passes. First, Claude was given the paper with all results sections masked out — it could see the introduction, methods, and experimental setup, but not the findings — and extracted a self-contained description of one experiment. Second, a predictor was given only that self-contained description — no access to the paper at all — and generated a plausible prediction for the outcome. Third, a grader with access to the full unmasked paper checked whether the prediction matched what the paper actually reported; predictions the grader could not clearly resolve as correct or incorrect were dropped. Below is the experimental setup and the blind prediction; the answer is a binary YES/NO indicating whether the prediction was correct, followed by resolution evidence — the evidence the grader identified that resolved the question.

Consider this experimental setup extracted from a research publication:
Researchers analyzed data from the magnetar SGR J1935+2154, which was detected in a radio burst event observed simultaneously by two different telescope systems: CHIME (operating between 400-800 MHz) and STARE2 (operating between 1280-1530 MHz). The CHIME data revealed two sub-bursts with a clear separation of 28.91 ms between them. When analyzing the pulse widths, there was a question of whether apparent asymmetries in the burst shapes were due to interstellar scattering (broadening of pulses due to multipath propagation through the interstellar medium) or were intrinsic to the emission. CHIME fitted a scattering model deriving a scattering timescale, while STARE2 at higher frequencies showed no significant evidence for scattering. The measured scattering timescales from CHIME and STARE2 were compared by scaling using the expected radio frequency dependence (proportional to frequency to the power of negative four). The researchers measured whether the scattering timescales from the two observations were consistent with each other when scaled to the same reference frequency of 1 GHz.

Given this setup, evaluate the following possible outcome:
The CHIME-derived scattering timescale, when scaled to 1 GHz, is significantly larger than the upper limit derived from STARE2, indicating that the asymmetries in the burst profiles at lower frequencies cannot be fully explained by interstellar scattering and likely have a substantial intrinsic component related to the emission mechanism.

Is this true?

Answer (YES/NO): NO